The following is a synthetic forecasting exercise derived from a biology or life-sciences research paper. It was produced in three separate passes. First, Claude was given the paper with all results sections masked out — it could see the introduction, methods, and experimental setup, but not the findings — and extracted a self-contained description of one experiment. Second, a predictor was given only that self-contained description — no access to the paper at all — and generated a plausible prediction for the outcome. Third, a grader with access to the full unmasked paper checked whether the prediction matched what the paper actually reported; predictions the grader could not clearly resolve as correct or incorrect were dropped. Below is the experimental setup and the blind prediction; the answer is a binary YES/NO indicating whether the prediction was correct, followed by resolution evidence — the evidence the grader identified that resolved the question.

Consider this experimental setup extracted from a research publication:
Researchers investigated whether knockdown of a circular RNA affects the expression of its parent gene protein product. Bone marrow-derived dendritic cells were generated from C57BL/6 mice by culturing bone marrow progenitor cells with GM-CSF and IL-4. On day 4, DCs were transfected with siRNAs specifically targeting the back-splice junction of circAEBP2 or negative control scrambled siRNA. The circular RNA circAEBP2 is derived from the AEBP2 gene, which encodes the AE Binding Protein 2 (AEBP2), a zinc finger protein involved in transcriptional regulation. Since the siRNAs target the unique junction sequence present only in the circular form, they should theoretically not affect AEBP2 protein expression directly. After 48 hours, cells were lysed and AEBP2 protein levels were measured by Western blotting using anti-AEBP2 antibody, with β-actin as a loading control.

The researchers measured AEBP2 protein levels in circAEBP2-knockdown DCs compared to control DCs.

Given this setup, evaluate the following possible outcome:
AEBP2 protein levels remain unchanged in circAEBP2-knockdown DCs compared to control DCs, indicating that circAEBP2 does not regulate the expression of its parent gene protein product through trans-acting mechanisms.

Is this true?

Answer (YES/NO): YES